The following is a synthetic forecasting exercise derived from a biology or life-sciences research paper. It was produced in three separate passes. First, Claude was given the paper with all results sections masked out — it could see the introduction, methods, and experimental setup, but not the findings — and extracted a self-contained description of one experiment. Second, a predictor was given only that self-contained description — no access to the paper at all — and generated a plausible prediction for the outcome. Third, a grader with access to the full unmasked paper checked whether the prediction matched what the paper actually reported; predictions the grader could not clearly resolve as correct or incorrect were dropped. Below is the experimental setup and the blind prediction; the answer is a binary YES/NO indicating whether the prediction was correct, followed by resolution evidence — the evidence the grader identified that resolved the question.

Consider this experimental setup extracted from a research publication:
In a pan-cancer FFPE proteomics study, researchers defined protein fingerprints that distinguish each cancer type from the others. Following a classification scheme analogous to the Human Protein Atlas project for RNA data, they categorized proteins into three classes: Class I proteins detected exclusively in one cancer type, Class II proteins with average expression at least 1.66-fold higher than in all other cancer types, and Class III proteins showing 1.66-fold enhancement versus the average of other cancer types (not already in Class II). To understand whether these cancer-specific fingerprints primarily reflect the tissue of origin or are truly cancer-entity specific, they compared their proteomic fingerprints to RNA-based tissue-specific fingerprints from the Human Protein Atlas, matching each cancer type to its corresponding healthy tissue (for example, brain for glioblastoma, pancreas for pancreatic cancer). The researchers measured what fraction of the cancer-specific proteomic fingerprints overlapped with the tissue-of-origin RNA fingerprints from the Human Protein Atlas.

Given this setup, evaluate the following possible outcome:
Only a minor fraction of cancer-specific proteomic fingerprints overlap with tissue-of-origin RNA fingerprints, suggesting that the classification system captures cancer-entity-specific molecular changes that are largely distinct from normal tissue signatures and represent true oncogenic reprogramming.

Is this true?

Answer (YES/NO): YES